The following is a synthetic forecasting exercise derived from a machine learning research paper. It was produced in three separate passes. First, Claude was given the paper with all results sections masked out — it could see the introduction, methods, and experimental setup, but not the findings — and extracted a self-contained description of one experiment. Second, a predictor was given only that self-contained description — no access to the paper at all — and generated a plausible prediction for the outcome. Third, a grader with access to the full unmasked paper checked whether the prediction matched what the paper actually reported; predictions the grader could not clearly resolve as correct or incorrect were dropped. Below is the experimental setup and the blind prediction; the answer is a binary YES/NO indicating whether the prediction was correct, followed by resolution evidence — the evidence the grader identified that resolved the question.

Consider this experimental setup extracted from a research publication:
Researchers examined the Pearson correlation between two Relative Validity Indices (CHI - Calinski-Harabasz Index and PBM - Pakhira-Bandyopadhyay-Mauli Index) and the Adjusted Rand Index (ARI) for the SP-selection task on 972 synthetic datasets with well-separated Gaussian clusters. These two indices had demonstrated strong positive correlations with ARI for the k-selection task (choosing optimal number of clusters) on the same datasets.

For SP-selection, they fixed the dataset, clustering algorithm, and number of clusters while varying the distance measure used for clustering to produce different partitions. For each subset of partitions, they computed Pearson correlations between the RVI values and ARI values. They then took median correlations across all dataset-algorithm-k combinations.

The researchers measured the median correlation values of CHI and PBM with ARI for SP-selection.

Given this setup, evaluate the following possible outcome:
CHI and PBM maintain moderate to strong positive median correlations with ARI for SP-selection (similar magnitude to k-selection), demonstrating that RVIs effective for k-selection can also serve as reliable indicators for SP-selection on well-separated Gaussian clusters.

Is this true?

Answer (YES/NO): NO